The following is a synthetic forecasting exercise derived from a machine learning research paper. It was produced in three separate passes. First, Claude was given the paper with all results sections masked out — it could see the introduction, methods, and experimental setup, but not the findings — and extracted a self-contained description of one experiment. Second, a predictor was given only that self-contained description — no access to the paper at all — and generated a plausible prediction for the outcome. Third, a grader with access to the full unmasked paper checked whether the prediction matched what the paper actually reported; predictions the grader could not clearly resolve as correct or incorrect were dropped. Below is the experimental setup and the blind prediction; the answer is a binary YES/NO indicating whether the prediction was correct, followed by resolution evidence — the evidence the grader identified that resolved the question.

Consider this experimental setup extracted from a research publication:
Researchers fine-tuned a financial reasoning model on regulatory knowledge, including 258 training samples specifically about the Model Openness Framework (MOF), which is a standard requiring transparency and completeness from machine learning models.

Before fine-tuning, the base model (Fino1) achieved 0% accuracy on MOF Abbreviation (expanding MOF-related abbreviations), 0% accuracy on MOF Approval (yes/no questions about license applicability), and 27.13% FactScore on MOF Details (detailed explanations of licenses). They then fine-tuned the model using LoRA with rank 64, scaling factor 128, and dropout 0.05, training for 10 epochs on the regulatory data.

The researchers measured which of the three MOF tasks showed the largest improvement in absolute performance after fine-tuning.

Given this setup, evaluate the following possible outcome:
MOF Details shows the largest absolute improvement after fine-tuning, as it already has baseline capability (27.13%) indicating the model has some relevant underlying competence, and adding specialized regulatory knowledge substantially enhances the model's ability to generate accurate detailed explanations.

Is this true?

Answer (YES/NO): NO